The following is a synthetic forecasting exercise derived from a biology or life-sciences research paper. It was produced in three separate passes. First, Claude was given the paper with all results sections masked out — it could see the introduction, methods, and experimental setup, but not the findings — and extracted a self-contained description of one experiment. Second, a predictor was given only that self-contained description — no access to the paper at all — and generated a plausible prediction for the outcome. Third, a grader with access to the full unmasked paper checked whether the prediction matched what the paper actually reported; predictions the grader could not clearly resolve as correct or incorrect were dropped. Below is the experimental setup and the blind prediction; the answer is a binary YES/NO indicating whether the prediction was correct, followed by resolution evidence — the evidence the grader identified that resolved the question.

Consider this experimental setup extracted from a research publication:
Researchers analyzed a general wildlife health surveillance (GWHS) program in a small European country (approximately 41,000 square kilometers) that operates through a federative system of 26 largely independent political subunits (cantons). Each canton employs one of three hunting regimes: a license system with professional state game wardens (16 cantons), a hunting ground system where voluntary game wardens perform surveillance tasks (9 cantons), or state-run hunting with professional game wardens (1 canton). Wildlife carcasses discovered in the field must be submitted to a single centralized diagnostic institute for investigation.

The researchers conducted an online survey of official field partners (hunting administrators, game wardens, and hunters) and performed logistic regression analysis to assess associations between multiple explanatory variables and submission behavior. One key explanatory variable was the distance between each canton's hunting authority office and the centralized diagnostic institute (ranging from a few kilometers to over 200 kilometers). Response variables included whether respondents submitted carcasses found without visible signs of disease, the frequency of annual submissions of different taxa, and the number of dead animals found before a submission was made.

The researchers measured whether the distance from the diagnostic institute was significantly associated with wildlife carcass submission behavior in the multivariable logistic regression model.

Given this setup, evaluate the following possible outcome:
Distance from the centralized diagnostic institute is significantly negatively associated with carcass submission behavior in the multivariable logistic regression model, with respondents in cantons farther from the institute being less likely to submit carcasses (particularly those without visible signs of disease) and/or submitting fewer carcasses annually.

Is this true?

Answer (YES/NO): NO